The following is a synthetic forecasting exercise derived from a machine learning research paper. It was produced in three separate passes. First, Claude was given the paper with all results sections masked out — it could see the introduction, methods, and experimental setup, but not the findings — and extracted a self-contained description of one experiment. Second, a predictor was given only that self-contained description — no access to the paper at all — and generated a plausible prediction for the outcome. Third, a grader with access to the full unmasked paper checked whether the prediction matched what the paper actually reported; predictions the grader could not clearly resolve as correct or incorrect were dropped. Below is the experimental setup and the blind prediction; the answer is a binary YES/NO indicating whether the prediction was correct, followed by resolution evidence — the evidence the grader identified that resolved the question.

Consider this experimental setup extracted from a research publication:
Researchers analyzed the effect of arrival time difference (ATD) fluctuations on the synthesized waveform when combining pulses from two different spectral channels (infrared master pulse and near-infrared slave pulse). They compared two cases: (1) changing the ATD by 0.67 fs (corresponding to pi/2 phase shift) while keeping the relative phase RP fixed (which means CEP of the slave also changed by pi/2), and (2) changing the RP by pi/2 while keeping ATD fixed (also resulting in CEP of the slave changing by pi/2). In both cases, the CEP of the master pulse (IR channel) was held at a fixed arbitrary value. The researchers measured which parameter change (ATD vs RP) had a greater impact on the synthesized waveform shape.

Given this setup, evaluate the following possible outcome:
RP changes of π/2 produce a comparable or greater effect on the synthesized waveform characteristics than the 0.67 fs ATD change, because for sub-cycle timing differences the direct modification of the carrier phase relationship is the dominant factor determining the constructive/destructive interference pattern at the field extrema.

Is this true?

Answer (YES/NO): YES